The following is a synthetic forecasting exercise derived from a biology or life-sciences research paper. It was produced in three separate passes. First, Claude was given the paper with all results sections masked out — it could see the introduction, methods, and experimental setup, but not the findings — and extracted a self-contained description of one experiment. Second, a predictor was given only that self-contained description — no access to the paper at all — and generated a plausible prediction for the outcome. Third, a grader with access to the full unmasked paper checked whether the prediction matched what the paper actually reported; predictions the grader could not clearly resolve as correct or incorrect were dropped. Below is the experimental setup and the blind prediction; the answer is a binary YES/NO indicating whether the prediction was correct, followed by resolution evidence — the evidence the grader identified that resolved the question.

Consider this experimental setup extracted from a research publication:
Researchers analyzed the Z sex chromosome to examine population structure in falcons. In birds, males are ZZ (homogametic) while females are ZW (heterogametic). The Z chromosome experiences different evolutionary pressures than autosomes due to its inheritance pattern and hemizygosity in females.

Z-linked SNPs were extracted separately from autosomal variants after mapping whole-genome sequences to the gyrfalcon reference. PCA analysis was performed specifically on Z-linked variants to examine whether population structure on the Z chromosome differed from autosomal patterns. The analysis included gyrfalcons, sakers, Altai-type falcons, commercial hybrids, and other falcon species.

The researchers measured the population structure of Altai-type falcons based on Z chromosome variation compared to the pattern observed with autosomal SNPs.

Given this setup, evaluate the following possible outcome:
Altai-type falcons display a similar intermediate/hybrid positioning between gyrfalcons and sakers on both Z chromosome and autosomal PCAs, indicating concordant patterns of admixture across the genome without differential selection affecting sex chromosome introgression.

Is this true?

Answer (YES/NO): YES